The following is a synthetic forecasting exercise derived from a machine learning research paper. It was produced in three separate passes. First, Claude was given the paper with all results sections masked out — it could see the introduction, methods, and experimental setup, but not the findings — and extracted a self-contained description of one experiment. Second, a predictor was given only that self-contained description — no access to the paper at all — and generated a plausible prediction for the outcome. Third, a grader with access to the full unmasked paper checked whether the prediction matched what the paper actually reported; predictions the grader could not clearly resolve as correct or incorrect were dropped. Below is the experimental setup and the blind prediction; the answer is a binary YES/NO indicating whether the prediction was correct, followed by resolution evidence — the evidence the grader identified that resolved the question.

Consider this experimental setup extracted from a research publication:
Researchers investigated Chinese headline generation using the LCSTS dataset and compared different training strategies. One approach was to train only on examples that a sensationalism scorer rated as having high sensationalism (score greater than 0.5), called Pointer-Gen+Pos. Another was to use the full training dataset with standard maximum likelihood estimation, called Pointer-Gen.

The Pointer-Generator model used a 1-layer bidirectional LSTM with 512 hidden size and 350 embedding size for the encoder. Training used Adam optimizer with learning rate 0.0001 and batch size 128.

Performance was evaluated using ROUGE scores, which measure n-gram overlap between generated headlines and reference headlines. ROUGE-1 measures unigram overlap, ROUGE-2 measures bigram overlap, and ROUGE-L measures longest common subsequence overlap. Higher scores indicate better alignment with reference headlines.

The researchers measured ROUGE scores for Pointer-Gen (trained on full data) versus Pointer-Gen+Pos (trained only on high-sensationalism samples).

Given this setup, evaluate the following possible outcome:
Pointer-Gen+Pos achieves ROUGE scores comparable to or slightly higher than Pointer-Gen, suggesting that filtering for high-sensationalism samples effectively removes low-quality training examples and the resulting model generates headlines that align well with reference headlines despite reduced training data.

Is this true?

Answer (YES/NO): NO